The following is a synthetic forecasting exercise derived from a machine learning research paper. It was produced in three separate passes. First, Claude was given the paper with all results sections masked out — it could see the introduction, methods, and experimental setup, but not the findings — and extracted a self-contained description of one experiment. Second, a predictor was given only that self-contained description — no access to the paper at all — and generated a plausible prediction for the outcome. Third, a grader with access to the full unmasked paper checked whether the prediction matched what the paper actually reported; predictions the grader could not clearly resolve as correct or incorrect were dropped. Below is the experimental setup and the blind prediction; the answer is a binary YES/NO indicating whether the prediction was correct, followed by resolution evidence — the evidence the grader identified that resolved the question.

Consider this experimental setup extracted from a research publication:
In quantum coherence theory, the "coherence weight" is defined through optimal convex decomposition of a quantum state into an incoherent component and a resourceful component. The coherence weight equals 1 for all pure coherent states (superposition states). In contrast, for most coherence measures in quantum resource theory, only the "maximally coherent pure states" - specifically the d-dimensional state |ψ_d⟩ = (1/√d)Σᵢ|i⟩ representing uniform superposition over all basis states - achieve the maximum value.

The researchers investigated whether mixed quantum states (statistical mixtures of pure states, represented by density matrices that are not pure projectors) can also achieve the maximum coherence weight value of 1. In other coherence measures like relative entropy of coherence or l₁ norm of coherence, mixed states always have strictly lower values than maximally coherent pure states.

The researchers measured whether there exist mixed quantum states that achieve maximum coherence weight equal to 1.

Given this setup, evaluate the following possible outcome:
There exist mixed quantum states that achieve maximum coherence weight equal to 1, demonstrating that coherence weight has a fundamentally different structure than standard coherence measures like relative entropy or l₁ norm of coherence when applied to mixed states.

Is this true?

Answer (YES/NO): YES